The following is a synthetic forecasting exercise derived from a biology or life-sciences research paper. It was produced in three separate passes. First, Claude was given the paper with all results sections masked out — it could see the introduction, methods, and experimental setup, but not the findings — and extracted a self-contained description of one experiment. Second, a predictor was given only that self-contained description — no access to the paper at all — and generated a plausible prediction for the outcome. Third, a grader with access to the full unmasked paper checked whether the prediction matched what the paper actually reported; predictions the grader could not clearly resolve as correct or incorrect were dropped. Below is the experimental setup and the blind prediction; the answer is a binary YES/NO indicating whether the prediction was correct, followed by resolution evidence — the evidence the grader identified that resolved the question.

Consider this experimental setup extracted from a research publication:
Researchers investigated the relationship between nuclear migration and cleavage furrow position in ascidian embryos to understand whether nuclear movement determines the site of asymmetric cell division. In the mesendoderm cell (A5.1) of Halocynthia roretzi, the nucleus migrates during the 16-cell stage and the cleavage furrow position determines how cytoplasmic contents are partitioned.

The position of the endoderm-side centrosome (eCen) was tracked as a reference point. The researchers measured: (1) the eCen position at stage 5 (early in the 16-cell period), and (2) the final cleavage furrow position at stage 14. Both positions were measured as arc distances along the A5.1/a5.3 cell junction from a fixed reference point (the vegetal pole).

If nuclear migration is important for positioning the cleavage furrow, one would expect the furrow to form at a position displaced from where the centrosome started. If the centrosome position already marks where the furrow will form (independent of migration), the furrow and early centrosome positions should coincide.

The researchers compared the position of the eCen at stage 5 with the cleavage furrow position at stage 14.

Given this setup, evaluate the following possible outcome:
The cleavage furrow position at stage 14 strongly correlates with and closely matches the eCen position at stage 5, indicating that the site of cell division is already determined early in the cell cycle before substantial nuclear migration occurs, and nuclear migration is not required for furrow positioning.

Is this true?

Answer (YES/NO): NO